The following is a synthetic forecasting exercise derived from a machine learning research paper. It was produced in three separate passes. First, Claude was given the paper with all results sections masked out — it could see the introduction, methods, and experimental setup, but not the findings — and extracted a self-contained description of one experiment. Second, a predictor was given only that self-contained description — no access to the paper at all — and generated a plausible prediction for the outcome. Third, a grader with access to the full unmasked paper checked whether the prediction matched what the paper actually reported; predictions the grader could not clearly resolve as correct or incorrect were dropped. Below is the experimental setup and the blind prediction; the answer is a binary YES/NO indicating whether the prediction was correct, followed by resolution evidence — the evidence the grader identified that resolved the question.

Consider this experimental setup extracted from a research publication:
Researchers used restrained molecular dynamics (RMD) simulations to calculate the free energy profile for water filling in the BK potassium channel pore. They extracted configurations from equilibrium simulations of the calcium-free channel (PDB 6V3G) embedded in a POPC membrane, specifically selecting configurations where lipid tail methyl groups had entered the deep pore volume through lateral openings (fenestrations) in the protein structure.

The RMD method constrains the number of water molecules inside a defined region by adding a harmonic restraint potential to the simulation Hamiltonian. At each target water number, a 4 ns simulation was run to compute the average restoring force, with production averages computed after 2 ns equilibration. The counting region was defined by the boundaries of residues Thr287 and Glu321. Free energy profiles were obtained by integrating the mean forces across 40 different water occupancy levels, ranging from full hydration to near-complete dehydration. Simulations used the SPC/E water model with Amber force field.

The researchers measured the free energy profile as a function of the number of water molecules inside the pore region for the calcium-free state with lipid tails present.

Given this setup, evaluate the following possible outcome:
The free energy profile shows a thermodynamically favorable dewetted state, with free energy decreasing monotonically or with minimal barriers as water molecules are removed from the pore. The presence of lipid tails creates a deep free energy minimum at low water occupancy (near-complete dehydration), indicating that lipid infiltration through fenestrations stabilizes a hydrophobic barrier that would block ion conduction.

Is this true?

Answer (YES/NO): NO